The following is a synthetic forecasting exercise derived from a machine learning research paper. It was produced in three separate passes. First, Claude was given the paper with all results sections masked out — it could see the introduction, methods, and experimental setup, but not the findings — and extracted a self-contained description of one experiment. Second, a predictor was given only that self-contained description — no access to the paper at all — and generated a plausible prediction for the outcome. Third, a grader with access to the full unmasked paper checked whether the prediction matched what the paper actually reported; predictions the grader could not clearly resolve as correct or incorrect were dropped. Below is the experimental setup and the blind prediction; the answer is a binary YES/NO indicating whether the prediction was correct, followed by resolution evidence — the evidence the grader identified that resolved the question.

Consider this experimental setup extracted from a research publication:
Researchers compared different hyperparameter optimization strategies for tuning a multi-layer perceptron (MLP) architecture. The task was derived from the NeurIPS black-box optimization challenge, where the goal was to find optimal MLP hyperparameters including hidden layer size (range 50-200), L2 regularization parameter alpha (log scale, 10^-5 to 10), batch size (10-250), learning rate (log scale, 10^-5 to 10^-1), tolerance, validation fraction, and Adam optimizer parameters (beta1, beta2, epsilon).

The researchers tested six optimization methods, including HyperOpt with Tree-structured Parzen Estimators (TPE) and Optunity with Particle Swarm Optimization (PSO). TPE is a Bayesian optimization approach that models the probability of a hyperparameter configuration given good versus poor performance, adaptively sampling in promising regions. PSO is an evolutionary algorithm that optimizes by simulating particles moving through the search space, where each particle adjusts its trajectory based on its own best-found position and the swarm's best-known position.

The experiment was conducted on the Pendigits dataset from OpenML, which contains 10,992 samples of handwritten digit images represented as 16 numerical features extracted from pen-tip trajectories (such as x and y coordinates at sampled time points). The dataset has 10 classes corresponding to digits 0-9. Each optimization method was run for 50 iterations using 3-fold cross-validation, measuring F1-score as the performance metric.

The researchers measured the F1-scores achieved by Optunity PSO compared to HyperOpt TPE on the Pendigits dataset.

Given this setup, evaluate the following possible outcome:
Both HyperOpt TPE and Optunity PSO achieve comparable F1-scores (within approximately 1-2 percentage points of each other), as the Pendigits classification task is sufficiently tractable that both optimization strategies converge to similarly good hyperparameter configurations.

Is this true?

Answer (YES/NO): NO